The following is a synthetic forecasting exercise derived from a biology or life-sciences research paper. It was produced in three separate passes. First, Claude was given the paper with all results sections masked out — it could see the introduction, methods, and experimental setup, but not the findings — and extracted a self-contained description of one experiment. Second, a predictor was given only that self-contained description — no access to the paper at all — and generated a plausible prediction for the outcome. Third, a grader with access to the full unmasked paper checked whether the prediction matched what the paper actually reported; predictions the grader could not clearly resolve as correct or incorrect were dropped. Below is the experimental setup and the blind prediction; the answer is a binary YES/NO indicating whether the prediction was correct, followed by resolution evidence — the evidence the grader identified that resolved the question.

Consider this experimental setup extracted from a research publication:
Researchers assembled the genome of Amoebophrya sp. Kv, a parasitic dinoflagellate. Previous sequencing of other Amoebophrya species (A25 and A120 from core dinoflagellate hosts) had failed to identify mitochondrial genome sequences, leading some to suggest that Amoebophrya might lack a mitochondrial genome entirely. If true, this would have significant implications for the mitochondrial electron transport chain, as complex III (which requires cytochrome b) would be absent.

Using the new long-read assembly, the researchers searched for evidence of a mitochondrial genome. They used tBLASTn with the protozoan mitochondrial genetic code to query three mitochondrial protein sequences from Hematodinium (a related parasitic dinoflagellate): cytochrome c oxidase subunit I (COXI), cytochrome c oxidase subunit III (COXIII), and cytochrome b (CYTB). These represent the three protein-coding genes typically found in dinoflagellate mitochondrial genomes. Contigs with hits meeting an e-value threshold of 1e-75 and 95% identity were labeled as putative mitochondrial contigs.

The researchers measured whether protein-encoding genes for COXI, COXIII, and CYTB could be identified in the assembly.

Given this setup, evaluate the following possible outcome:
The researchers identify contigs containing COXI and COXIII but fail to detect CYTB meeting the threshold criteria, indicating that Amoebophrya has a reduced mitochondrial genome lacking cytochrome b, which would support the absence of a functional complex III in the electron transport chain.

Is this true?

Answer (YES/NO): NO